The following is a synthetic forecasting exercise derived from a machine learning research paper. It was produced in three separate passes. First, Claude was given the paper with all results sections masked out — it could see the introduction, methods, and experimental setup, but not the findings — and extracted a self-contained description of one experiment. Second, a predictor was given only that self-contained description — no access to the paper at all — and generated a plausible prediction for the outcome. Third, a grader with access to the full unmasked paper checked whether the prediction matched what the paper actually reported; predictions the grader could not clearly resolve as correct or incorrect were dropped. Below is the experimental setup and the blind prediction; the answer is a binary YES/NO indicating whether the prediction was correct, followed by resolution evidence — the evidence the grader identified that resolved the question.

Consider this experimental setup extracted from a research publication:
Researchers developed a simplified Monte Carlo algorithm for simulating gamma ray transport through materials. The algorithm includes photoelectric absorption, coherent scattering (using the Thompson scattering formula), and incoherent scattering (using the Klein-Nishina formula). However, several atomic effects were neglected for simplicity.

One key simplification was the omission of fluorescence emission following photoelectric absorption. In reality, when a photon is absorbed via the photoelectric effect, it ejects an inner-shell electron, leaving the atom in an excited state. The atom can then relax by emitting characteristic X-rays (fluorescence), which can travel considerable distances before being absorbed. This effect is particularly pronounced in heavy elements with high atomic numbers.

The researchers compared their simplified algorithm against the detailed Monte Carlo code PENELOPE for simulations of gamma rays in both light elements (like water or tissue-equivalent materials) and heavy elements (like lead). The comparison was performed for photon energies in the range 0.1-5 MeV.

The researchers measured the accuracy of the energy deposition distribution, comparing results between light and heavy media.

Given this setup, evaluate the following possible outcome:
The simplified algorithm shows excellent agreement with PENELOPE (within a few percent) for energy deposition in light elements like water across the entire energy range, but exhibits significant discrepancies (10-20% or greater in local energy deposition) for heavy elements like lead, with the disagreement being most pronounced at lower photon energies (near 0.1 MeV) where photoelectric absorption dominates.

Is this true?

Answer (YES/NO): NO